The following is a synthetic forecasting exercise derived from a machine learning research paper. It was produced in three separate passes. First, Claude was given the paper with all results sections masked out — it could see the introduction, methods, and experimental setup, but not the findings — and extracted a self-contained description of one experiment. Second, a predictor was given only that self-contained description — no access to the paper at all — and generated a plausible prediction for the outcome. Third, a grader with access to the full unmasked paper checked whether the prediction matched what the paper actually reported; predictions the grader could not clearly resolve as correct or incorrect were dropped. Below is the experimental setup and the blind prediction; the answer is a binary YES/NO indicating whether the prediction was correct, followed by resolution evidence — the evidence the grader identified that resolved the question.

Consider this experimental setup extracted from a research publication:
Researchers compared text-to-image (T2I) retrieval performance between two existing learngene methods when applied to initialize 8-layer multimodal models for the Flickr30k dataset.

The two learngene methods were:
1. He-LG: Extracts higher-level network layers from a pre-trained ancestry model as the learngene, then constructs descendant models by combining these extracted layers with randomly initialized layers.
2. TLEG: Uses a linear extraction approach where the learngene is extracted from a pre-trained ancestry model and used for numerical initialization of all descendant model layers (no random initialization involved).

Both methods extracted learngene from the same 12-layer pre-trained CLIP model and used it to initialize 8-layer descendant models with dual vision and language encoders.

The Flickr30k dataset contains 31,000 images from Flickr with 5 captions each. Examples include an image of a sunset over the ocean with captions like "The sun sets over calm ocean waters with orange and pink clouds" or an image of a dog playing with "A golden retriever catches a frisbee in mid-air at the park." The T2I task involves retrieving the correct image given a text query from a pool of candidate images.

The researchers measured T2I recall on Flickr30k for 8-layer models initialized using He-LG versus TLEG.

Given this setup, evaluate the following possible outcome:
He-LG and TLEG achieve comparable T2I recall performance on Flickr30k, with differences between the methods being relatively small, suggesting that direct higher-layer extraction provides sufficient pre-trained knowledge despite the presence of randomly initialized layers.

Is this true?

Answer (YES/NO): NO